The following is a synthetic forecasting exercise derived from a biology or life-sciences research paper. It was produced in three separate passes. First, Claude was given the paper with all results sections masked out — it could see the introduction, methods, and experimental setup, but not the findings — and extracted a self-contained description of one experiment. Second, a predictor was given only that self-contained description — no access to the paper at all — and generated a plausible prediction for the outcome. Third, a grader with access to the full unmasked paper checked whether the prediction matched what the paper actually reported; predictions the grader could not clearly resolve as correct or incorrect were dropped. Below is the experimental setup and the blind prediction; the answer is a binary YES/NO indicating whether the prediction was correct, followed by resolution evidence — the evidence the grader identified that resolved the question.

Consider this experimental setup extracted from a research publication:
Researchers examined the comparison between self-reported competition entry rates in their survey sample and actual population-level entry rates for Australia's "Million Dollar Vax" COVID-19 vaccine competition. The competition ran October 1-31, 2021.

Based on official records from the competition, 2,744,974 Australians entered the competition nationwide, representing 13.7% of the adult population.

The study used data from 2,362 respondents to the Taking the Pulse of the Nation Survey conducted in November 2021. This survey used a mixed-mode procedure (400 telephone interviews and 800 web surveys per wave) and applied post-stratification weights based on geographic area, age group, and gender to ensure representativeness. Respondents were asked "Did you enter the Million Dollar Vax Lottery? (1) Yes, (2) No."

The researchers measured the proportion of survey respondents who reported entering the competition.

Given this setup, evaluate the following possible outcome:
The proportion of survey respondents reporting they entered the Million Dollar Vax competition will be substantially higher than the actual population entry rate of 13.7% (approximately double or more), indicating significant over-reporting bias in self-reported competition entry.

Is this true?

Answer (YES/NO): NO